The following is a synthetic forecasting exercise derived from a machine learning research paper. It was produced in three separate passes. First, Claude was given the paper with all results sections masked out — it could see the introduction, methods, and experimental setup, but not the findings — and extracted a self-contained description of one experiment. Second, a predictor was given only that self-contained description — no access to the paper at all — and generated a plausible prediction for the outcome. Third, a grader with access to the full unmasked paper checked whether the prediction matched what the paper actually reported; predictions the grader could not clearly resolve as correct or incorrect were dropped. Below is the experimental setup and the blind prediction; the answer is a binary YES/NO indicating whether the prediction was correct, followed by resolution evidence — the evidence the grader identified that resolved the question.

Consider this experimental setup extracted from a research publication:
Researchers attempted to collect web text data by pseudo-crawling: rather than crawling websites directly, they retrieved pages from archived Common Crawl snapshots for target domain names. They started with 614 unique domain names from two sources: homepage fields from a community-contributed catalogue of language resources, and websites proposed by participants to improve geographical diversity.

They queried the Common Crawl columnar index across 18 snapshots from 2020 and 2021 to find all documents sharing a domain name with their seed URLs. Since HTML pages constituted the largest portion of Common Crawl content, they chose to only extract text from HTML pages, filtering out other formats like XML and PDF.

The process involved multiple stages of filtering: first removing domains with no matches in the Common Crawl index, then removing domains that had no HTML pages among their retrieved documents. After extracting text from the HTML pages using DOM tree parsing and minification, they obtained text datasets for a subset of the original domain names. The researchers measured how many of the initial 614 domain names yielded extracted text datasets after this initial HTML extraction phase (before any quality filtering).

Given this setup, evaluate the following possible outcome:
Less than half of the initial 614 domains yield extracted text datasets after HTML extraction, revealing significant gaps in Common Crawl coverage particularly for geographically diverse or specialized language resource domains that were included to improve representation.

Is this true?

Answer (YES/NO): NO